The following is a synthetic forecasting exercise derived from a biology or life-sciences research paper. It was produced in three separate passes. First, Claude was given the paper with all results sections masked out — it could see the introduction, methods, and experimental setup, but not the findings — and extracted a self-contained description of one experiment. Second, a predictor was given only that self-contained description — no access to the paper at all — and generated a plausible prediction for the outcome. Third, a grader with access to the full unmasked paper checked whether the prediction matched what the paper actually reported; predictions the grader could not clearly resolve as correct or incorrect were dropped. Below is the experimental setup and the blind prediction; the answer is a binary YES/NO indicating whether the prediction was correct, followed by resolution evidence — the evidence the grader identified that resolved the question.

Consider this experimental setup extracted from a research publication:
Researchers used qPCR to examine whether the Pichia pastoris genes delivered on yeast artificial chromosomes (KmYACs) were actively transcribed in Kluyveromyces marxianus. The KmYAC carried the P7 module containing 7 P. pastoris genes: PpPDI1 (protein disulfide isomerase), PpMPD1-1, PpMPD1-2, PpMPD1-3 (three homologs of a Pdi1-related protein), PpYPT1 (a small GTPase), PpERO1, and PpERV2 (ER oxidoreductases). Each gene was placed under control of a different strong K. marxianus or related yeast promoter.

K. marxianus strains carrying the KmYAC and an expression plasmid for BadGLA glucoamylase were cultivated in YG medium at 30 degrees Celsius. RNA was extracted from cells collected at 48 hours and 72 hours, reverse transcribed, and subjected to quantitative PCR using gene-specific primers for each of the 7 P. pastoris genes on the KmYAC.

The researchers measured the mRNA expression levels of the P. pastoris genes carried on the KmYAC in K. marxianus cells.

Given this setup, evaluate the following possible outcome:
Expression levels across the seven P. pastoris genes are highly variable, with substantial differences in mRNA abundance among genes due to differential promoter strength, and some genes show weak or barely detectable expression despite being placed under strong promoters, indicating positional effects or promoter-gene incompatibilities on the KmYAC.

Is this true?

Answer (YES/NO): NO